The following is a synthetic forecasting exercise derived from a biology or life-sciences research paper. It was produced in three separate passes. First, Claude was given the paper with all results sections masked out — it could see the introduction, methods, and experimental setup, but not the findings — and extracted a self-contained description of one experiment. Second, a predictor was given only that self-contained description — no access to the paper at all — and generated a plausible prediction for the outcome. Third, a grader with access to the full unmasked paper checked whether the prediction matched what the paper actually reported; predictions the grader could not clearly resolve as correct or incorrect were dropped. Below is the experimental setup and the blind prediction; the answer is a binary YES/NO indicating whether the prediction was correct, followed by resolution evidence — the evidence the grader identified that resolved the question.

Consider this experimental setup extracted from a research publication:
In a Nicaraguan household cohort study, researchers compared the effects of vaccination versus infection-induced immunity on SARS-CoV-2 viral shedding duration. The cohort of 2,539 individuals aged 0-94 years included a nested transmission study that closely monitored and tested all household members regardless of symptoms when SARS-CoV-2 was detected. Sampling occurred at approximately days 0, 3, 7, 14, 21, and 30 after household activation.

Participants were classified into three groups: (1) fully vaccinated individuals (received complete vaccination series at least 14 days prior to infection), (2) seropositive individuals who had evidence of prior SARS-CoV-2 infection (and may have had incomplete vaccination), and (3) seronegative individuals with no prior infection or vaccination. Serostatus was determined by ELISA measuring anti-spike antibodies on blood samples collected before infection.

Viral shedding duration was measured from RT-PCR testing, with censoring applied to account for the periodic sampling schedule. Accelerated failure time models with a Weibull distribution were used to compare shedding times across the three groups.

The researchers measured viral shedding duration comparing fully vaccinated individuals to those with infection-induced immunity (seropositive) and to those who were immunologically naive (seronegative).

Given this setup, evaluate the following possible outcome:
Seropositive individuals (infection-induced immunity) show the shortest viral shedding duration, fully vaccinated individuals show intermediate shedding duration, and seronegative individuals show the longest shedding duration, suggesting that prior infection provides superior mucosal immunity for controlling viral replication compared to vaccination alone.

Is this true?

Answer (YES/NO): NO